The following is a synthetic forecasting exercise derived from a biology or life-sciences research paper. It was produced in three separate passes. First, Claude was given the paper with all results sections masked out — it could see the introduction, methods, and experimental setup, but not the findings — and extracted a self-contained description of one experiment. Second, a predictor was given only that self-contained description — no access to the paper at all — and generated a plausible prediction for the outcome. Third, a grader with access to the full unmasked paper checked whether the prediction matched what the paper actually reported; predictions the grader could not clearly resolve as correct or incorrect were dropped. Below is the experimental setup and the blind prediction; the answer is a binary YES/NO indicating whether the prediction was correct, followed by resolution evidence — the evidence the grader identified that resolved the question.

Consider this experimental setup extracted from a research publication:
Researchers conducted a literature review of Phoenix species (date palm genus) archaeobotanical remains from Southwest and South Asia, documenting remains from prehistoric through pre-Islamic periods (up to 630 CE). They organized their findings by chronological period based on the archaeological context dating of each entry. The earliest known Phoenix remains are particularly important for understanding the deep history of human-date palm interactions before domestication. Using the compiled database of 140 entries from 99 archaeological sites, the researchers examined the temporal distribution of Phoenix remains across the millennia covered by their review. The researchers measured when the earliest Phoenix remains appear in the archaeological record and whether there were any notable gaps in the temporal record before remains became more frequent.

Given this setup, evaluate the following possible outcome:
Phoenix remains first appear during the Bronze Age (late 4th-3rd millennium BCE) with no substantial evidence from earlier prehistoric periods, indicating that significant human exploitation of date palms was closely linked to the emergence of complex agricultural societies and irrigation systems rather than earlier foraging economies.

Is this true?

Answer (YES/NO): NO